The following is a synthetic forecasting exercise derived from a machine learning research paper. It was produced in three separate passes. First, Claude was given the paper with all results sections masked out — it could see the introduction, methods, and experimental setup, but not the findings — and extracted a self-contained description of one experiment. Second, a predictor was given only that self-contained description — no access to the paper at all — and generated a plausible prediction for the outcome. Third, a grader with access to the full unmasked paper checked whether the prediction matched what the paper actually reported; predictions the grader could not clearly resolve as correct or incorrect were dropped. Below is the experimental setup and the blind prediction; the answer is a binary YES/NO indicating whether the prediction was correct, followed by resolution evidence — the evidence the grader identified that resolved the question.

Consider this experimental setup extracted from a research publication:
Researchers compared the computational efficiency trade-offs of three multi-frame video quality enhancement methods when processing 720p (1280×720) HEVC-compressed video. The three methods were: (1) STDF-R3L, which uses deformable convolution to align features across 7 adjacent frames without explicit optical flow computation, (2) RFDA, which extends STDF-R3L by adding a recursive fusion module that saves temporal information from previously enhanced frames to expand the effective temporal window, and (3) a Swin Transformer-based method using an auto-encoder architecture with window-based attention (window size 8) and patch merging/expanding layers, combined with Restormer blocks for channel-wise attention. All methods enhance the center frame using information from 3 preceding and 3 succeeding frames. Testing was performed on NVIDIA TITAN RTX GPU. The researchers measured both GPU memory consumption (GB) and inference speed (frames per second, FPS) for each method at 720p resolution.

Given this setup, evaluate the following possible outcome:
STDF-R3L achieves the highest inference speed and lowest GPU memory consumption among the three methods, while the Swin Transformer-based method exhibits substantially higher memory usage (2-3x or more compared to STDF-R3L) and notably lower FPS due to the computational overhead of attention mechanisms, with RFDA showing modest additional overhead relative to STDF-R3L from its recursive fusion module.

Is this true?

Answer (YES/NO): NO